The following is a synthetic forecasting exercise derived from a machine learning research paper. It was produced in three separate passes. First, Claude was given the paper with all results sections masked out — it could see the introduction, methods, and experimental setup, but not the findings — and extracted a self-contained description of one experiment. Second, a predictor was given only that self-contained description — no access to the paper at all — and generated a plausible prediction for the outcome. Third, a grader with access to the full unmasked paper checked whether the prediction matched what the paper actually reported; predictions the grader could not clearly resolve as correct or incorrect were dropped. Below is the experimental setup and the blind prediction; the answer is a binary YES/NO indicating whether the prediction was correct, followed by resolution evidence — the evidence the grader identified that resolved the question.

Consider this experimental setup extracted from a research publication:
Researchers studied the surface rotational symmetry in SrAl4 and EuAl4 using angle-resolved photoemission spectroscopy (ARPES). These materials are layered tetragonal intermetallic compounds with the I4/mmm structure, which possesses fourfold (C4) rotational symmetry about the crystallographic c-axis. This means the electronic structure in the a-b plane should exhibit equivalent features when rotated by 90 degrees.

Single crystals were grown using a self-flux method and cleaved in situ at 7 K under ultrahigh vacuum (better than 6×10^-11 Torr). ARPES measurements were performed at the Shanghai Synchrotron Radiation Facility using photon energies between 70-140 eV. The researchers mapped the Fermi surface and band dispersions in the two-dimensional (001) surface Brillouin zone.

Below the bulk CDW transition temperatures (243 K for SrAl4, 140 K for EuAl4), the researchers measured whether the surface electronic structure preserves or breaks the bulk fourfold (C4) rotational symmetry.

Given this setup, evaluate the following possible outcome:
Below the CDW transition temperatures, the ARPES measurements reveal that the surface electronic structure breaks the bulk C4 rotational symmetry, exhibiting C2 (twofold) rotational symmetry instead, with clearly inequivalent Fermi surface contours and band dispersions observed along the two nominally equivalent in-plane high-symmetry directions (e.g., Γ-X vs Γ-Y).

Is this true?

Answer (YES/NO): YES